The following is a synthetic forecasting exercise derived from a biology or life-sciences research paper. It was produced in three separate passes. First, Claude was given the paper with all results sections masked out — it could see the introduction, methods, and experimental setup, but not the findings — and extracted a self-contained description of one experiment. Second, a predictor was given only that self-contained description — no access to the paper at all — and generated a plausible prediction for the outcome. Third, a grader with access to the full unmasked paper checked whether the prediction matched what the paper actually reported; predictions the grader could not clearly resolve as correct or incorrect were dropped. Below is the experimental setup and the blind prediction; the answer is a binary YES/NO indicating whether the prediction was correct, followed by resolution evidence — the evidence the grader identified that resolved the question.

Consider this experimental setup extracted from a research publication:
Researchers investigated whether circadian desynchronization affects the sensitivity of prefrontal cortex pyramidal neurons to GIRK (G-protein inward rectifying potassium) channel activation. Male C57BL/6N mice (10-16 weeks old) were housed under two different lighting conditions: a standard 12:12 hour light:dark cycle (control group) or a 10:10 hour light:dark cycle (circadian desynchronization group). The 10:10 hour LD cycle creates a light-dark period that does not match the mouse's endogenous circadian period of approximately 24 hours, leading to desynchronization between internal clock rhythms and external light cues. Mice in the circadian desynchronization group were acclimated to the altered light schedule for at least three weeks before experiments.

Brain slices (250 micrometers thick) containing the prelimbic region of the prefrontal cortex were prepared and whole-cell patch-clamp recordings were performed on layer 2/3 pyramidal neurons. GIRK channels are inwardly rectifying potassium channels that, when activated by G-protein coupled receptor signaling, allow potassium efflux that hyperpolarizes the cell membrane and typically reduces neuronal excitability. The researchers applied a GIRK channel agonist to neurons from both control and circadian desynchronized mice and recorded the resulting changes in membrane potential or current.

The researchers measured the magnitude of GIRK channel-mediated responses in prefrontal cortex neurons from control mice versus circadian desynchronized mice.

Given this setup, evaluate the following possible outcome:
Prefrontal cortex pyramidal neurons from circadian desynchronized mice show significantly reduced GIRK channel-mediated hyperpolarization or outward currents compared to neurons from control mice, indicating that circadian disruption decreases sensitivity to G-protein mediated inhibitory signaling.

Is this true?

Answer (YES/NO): NO